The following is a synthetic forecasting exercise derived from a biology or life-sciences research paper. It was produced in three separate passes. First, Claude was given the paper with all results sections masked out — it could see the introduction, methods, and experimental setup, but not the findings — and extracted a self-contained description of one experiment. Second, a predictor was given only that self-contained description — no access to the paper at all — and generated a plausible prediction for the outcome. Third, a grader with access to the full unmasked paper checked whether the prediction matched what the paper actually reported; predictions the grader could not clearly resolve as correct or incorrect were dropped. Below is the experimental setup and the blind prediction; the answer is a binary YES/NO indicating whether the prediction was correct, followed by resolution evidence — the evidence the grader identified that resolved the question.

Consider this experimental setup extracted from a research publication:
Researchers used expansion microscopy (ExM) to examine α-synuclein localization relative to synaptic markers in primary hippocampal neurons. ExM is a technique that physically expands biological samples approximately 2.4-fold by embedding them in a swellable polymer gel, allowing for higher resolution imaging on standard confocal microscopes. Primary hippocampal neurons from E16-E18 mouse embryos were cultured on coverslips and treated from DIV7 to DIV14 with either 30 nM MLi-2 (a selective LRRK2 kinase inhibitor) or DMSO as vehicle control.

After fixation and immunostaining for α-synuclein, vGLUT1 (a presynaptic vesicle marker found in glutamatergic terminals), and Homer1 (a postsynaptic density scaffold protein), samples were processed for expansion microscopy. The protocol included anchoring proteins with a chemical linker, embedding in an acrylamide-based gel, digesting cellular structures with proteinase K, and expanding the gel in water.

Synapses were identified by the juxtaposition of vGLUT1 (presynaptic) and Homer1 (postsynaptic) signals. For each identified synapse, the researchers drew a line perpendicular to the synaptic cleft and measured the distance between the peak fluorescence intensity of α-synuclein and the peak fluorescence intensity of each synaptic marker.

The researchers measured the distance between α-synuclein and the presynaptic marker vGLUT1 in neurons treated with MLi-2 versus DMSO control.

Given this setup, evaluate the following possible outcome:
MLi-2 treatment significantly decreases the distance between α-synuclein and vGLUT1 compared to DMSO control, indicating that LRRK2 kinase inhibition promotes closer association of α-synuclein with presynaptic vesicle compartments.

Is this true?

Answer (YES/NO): YES